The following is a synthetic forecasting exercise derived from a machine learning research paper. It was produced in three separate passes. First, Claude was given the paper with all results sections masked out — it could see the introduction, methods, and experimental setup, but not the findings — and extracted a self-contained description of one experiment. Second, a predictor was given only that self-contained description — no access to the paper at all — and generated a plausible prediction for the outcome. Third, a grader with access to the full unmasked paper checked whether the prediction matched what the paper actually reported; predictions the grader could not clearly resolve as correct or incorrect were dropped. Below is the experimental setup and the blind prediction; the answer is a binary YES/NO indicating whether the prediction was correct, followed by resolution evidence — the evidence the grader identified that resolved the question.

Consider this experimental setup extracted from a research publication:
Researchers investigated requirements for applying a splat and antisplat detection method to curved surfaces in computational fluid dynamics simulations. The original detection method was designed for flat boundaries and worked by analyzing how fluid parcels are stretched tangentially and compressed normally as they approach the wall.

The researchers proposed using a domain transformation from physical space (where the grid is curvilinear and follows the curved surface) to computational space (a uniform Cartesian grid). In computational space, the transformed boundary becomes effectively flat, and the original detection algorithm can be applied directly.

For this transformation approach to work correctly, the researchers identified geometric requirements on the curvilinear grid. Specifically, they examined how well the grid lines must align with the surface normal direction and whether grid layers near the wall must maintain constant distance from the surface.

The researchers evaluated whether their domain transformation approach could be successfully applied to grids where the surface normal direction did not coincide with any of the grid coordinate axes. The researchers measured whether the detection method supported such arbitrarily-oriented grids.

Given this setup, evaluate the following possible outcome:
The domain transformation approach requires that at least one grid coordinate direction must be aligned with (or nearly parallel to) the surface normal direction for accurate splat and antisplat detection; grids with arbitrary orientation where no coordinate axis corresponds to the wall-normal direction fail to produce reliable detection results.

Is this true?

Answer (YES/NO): YES